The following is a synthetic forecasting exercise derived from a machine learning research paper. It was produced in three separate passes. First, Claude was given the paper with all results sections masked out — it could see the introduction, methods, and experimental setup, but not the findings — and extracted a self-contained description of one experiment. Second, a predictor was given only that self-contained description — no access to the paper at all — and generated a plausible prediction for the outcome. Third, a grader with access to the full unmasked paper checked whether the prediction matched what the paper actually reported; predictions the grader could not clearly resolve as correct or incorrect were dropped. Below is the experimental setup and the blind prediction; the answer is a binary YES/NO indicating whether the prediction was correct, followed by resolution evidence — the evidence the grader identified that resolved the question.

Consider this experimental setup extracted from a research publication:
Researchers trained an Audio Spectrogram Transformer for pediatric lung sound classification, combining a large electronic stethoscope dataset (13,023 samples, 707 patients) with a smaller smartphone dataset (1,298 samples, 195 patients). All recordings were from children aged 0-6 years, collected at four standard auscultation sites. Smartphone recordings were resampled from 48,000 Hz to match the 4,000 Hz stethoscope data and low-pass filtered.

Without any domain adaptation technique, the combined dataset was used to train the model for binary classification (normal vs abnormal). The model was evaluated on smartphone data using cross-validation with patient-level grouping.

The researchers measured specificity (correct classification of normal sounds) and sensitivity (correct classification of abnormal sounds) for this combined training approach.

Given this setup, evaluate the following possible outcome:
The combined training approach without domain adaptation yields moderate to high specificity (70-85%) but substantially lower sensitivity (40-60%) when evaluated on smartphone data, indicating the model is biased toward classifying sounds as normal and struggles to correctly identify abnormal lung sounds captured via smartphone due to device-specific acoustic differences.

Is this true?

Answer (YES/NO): NO